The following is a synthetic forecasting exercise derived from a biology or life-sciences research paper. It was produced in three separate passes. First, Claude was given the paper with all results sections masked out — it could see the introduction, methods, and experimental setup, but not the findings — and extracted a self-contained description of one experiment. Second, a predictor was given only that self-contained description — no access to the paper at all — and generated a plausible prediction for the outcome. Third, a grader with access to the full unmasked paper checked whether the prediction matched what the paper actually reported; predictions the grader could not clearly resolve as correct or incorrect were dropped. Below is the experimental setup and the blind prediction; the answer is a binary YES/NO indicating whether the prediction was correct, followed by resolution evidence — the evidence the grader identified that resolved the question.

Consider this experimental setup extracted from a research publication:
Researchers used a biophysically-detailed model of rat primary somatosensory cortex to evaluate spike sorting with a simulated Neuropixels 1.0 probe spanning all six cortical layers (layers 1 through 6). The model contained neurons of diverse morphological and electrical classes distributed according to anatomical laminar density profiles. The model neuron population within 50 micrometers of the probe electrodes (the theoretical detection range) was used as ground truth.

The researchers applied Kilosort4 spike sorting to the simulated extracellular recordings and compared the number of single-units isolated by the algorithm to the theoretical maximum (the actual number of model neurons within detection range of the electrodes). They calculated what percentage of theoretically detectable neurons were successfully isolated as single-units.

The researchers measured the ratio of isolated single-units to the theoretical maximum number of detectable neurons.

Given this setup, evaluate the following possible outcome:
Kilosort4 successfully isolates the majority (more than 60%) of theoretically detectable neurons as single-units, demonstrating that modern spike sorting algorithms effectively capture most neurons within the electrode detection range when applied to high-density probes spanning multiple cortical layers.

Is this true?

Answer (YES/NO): NO